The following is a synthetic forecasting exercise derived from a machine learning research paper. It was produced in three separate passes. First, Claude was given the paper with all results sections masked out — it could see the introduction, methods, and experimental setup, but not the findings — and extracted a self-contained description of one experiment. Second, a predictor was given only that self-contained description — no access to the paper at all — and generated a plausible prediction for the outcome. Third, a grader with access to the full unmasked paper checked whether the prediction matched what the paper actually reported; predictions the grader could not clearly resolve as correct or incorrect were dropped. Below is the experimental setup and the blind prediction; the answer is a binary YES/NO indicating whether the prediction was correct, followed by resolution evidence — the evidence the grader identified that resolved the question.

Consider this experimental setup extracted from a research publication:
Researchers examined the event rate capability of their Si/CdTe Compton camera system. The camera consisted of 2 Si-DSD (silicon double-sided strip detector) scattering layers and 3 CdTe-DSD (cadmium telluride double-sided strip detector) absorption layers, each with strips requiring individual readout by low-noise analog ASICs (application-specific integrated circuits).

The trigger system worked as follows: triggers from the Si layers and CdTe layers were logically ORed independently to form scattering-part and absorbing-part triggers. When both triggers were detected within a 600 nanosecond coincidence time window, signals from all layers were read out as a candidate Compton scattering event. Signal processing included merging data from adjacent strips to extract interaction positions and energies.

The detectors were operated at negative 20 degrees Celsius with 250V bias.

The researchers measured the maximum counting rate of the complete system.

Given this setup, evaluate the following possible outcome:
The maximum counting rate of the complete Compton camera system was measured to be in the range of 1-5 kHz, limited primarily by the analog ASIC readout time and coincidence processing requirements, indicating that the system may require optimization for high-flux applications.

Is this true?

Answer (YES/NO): YES